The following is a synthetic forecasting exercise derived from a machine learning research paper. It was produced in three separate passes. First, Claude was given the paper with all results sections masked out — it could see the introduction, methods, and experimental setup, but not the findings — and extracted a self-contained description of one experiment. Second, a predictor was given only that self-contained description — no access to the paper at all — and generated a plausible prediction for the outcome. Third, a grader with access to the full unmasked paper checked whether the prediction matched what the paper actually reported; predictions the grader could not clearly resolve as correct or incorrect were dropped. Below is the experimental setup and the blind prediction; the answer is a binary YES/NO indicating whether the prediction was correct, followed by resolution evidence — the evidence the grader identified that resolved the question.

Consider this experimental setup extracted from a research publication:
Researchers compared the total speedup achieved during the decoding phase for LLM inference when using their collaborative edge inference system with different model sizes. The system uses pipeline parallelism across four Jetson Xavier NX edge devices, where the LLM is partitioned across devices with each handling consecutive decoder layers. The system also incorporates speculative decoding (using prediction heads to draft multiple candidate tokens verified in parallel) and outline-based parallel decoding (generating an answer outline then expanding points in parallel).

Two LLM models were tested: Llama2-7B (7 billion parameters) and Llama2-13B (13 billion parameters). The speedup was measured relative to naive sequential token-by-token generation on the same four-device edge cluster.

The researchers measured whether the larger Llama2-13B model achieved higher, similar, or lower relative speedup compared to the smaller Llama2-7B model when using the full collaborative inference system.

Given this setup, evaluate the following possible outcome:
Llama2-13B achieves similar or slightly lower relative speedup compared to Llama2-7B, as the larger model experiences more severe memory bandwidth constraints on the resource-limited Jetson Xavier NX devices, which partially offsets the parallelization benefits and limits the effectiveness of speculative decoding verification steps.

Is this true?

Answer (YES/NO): NO